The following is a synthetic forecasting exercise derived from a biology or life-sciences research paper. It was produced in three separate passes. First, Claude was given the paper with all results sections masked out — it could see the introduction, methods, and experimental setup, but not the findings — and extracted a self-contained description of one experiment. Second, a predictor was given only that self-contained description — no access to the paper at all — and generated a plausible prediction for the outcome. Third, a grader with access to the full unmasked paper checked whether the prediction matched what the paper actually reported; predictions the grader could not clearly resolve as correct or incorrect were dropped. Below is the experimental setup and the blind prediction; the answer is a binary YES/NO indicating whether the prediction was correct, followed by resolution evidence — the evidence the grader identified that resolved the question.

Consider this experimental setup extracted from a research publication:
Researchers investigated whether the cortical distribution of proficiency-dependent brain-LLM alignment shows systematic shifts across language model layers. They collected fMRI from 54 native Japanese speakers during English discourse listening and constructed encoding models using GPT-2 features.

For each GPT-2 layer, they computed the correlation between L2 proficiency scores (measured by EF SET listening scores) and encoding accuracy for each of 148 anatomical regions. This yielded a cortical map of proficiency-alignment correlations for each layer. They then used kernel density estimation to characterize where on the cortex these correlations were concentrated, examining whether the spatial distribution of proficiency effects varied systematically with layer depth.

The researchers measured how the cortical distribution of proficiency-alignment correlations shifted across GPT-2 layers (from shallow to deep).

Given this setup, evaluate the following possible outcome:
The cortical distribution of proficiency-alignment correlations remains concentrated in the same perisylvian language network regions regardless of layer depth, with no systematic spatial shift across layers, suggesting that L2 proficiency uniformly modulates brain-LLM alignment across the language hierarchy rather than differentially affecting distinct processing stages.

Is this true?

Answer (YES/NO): NO